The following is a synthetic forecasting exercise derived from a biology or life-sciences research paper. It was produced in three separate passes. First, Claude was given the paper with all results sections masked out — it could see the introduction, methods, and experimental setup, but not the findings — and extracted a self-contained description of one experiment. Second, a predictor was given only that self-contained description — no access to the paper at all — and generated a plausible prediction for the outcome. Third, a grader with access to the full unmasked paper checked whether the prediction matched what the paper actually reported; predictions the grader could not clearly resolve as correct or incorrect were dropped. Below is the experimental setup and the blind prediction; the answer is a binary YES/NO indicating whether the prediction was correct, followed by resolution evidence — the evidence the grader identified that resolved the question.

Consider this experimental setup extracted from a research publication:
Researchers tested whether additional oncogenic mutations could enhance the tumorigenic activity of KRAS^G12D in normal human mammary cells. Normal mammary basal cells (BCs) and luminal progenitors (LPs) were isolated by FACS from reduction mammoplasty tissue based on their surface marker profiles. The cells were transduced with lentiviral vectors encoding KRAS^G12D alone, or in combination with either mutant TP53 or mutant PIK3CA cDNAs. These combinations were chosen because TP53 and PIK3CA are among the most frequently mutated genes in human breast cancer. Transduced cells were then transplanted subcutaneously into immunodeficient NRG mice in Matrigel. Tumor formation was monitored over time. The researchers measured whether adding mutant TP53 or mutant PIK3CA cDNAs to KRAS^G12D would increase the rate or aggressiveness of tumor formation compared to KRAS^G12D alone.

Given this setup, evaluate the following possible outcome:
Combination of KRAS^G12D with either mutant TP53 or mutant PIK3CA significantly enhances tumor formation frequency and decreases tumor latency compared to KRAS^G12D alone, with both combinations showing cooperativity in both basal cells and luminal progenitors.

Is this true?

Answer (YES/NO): NO